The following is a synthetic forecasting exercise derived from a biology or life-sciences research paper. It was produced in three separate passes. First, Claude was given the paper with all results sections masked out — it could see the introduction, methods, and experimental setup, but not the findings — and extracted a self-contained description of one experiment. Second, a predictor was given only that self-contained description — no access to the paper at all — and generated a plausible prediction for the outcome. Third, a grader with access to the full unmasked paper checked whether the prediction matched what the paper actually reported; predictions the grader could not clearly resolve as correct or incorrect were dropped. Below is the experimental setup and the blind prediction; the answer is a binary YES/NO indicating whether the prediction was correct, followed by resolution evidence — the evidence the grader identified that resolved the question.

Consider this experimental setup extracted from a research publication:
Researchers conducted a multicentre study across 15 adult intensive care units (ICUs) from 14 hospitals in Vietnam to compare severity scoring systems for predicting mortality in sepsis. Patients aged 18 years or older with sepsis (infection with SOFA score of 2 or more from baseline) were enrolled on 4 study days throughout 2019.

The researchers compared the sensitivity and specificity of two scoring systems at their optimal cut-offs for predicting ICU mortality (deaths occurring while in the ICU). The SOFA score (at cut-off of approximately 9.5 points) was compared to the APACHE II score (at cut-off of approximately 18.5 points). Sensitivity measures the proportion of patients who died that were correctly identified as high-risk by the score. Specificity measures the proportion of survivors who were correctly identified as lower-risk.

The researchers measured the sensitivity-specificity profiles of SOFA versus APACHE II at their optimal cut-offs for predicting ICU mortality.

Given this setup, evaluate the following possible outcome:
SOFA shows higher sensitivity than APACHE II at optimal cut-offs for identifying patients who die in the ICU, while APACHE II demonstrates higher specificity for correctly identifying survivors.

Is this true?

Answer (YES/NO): NO